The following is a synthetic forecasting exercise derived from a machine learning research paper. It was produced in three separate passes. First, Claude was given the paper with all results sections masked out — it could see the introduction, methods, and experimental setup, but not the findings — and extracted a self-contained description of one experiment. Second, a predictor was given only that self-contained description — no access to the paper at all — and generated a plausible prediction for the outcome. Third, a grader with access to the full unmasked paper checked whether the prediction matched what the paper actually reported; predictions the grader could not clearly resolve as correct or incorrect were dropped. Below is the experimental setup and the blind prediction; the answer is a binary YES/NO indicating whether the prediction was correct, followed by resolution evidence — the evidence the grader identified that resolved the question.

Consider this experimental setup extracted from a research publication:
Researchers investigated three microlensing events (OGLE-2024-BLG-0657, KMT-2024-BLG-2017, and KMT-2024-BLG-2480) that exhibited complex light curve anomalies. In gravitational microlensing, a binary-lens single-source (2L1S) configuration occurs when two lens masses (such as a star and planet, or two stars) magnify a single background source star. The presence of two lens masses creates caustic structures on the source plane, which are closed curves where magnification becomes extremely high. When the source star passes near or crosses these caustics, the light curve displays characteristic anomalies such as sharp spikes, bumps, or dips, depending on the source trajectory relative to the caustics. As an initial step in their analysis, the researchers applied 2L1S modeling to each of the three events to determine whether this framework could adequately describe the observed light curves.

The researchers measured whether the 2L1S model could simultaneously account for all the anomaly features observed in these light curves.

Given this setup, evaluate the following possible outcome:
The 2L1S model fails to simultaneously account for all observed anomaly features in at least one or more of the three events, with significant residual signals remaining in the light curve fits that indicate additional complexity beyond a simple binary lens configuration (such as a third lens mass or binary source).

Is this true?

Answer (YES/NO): YES